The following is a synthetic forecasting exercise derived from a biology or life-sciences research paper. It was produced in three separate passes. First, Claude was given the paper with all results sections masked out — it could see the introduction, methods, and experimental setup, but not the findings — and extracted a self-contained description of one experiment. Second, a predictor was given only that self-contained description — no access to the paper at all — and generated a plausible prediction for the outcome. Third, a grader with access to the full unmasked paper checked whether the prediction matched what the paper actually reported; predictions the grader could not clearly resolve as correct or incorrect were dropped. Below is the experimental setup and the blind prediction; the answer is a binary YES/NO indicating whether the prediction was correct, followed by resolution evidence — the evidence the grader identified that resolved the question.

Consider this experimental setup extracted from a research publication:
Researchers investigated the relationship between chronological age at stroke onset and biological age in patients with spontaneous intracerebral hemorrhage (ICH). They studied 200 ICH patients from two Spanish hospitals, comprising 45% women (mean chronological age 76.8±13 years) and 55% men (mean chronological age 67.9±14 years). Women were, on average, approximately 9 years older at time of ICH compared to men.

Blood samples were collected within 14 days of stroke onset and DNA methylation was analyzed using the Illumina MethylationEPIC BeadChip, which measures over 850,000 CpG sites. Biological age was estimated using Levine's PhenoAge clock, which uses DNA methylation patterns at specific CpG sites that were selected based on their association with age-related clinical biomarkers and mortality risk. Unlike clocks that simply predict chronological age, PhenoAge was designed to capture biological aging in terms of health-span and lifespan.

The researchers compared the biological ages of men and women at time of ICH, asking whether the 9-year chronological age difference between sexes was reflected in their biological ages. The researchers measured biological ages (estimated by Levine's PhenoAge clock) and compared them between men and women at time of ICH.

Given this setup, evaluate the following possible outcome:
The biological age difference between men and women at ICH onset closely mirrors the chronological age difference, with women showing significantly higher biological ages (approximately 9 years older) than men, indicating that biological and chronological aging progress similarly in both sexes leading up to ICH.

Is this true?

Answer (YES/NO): NO